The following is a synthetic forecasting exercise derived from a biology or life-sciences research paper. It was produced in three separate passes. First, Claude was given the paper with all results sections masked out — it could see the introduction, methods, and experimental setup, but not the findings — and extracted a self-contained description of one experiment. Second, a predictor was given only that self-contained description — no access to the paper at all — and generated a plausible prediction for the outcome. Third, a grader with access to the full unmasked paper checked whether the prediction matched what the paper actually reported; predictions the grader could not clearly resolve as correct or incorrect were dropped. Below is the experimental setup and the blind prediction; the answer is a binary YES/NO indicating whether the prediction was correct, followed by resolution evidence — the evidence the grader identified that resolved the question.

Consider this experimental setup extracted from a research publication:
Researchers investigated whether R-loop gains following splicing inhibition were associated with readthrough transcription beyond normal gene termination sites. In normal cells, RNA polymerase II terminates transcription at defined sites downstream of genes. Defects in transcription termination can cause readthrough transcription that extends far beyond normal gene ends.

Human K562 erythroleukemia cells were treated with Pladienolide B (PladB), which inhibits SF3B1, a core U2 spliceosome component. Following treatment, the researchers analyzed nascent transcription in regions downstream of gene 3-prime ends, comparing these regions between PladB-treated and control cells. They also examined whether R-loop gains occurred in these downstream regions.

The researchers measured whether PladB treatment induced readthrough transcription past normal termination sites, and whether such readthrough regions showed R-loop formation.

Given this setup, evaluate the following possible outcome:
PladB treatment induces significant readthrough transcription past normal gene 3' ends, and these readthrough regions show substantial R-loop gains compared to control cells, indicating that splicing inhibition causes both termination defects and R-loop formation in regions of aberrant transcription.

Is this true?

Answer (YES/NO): YES